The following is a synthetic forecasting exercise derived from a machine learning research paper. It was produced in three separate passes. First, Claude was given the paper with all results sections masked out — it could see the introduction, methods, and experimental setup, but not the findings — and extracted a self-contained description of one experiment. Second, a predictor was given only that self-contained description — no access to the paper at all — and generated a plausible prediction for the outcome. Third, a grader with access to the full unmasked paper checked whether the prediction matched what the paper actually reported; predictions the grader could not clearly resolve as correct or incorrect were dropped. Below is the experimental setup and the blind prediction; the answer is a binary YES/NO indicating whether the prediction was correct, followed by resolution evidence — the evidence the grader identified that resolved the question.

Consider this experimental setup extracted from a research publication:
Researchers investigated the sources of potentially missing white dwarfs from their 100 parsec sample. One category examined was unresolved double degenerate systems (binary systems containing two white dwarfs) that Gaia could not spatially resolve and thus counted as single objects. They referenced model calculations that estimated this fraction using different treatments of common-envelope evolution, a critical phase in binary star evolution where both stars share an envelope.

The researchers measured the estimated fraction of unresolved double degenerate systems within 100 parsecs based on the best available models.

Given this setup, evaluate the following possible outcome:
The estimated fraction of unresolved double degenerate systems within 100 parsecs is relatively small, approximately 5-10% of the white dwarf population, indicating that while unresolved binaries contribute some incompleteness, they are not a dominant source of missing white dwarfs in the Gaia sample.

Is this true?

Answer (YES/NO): NO